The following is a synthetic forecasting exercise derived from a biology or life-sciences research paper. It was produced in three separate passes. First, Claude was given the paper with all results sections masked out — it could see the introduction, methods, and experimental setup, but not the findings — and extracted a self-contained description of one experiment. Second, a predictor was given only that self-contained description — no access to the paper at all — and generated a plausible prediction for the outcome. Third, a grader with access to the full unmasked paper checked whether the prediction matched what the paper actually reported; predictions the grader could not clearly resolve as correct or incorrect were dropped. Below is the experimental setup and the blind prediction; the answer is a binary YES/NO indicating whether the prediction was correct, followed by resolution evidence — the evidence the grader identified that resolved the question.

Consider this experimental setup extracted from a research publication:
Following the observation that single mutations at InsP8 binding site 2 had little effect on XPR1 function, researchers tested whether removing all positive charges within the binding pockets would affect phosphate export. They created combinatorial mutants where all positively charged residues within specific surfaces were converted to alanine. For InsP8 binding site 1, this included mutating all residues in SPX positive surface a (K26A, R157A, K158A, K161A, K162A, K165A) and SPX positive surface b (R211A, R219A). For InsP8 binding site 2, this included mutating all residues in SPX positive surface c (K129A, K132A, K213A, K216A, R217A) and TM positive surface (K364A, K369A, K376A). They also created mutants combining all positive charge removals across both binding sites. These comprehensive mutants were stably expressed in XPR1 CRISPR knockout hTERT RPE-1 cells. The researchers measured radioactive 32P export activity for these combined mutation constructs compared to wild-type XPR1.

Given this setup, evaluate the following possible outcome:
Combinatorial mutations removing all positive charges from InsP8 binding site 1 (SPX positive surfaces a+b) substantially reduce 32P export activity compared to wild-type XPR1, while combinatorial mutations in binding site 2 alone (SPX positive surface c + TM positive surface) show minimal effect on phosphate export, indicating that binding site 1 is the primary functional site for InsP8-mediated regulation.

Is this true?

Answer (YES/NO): NO